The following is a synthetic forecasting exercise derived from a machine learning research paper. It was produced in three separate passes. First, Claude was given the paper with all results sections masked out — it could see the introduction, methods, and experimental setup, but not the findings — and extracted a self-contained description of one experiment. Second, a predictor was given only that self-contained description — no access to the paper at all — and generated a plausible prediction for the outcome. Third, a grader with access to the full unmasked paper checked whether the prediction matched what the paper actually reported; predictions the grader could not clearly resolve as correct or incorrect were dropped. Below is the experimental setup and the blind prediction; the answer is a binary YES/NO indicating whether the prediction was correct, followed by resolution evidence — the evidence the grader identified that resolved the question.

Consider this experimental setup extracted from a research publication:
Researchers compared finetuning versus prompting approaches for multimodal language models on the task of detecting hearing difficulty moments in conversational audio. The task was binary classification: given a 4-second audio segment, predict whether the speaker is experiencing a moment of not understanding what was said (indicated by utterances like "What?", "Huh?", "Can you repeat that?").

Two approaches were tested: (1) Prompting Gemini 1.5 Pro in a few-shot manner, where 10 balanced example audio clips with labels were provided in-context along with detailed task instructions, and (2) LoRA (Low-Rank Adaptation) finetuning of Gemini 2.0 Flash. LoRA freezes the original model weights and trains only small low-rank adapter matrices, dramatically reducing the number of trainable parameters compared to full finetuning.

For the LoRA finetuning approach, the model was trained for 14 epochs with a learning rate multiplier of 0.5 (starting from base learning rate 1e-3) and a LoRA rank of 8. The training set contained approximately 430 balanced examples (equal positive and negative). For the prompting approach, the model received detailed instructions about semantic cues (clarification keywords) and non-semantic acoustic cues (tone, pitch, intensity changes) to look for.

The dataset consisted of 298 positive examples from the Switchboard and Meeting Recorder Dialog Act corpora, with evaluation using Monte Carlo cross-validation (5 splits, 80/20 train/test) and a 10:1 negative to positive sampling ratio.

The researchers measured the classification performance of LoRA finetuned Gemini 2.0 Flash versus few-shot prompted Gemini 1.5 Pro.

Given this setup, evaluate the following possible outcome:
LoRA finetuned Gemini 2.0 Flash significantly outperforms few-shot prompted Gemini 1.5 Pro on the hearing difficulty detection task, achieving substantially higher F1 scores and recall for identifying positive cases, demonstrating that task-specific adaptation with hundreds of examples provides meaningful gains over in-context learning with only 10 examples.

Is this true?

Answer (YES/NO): NO